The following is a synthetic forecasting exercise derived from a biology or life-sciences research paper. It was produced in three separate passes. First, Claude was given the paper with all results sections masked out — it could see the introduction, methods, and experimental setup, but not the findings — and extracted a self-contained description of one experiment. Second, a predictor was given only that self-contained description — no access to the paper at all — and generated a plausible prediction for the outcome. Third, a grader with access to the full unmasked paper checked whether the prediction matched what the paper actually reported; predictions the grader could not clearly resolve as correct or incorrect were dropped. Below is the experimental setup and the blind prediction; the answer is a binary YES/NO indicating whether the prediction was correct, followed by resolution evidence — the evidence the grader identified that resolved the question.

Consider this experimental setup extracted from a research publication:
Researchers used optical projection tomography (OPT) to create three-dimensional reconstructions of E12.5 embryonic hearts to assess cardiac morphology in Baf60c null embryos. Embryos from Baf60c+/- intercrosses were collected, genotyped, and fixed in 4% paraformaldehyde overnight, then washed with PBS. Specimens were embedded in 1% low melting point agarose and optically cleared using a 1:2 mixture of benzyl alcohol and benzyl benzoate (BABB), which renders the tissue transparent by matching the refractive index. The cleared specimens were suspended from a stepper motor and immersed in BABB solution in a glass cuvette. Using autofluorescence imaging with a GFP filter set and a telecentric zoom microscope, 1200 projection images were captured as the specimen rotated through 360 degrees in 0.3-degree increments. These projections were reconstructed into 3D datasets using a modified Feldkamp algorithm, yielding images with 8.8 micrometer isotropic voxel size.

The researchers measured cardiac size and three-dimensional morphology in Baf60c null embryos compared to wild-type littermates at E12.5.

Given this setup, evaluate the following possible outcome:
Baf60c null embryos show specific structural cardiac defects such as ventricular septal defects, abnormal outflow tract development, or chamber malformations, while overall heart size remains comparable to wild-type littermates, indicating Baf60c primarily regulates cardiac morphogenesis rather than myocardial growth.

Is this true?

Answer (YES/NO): NO